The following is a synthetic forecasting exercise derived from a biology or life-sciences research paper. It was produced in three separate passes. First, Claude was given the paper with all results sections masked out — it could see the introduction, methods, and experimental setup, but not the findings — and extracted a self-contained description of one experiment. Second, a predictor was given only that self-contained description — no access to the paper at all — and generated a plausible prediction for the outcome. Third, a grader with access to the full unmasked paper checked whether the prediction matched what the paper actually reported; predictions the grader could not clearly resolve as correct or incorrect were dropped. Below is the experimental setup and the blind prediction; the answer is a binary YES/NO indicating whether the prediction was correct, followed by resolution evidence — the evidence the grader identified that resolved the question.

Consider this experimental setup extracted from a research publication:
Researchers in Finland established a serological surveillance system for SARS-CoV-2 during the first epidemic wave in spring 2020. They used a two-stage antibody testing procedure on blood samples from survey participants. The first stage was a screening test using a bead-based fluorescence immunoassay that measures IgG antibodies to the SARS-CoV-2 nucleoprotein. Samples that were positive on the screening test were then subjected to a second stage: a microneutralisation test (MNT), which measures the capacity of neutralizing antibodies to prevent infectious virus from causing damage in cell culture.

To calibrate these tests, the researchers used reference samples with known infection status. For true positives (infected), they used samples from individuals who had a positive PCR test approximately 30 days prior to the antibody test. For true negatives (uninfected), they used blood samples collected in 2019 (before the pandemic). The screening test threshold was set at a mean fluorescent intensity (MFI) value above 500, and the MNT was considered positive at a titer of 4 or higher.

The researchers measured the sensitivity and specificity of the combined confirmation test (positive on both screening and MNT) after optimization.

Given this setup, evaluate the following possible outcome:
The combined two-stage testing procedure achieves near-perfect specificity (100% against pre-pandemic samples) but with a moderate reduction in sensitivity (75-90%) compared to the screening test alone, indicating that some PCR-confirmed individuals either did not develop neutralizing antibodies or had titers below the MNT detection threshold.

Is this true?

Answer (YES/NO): NO